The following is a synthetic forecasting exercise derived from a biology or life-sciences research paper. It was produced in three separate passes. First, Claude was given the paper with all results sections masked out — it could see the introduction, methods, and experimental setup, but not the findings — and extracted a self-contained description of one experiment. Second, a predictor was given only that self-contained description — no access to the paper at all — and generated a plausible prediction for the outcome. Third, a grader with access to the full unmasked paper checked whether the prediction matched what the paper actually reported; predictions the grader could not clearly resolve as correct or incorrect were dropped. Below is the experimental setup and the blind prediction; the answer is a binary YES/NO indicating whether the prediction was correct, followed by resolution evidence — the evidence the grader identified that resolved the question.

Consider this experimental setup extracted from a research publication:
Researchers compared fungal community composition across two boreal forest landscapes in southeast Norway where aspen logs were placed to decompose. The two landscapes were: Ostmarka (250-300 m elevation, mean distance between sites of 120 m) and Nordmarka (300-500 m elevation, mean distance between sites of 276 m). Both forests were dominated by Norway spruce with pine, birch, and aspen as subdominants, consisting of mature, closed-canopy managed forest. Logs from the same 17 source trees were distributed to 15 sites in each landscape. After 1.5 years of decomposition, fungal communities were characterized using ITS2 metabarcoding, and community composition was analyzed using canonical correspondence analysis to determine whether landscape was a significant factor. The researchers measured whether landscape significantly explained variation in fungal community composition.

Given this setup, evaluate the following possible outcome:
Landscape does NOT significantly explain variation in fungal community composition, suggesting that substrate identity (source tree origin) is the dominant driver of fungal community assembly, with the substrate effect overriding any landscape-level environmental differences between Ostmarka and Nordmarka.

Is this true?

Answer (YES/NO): NO